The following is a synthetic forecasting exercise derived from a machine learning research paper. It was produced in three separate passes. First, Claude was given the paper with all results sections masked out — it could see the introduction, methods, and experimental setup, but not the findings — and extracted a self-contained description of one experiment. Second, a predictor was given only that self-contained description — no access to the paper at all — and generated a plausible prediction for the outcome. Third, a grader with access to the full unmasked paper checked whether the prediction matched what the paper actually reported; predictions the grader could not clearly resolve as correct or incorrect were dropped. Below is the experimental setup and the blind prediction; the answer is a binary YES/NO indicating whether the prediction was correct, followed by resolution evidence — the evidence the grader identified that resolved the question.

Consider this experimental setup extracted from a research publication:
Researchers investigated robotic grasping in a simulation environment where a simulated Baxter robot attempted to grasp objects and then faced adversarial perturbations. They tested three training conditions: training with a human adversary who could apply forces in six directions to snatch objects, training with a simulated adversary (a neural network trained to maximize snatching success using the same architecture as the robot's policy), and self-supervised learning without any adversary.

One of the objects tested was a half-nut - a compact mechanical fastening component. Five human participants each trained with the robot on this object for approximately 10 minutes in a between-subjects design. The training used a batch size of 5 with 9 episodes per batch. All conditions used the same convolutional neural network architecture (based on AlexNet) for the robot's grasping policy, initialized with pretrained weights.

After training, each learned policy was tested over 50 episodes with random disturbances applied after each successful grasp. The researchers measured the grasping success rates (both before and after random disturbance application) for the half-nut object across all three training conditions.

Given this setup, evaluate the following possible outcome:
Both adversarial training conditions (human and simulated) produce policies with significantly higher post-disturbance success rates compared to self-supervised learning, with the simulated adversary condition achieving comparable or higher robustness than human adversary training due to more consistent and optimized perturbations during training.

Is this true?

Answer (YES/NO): NO